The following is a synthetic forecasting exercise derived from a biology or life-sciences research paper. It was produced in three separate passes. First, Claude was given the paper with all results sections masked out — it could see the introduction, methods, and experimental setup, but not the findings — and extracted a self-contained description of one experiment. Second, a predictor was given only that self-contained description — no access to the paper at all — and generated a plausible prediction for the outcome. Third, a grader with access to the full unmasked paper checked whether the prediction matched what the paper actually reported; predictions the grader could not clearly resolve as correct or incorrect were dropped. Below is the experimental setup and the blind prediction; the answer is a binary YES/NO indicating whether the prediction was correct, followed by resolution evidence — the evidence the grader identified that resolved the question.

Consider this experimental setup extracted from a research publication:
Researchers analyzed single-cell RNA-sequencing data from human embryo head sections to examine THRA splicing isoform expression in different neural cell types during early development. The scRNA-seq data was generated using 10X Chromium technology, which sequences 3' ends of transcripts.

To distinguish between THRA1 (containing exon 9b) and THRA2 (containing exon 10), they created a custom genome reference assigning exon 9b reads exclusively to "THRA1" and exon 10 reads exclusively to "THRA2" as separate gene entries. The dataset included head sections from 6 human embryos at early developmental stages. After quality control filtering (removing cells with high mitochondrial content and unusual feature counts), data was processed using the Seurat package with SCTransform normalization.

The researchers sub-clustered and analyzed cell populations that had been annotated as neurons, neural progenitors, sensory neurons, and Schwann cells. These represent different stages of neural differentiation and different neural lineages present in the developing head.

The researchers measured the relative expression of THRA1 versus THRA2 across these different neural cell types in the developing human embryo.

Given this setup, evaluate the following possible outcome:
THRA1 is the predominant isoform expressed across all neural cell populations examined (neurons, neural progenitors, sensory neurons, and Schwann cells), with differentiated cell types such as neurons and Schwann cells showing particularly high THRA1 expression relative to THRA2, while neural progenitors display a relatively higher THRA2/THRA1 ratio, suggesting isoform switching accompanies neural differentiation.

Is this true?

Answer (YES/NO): NO